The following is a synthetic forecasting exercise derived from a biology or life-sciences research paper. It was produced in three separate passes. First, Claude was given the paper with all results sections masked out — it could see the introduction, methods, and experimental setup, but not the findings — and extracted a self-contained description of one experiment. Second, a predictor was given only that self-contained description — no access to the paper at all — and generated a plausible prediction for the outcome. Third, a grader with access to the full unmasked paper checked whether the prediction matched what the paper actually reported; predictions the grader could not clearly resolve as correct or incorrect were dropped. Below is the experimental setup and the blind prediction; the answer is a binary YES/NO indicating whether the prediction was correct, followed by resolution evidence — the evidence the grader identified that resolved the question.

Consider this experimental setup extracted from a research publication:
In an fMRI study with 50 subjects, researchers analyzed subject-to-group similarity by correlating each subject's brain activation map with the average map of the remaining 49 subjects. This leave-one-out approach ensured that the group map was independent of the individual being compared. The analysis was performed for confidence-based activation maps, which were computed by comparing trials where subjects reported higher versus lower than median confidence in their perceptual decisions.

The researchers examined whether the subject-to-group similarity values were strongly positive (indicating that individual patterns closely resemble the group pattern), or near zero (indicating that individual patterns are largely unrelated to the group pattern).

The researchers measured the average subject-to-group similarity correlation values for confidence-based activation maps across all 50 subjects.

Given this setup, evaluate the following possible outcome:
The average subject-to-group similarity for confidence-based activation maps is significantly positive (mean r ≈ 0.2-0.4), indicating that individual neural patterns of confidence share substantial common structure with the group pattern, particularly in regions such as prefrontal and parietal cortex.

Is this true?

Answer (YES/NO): NO